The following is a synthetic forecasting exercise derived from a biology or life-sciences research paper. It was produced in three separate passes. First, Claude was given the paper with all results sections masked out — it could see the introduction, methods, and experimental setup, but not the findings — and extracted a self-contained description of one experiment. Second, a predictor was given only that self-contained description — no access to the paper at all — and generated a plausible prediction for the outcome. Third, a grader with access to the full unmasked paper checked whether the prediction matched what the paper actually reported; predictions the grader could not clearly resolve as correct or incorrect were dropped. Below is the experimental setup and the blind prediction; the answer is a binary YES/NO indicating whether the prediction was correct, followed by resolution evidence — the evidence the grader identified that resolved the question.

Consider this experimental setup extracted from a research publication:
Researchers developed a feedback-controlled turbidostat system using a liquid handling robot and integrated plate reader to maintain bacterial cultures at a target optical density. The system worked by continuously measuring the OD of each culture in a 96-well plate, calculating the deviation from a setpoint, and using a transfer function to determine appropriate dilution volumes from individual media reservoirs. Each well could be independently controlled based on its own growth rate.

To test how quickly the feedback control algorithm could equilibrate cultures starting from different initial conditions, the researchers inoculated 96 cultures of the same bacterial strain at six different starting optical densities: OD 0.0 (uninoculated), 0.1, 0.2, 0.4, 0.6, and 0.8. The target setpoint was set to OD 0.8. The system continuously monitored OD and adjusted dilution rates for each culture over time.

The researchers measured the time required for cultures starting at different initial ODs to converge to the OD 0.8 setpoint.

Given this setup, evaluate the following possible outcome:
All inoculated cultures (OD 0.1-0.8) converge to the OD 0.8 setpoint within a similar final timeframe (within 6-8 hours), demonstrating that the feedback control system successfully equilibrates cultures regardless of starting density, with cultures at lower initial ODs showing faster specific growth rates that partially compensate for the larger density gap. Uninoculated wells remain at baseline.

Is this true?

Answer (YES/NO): NO